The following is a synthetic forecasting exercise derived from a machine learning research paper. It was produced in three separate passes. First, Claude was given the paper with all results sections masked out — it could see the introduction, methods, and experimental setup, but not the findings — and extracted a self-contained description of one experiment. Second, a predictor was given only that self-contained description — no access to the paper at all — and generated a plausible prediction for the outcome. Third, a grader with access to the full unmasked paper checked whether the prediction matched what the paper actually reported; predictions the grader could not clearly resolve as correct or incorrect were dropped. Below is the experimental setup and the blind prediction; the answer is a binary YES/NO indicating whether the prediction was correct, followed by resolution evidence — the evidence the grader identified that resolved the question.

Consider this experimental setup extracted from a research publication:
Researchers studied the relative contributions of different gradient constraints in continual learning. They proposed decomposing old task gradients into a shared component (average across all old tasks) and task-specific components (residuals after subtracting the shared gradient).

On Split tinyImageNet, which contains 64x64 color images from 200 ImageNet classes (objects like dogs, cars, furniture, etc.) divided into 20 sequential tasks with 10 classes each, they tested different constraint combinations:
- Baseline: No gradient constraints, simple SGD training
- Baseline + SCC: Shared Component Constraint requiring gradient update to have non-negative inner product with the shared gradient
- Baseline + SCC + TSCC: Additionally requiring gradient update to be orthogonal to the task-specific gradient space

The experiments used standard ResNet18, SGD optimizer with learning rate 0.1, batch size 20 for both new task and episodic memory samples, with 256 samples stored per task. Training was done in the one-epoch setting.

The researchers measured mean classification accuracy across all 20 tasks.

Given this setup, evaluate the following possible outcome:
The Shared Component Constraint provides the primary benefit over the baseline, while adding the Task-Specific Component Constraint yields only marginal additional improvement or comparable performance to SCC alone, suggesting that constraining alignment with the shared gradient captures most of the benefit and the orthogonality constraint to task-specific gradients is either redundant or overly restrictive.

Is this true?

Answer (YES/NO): NO